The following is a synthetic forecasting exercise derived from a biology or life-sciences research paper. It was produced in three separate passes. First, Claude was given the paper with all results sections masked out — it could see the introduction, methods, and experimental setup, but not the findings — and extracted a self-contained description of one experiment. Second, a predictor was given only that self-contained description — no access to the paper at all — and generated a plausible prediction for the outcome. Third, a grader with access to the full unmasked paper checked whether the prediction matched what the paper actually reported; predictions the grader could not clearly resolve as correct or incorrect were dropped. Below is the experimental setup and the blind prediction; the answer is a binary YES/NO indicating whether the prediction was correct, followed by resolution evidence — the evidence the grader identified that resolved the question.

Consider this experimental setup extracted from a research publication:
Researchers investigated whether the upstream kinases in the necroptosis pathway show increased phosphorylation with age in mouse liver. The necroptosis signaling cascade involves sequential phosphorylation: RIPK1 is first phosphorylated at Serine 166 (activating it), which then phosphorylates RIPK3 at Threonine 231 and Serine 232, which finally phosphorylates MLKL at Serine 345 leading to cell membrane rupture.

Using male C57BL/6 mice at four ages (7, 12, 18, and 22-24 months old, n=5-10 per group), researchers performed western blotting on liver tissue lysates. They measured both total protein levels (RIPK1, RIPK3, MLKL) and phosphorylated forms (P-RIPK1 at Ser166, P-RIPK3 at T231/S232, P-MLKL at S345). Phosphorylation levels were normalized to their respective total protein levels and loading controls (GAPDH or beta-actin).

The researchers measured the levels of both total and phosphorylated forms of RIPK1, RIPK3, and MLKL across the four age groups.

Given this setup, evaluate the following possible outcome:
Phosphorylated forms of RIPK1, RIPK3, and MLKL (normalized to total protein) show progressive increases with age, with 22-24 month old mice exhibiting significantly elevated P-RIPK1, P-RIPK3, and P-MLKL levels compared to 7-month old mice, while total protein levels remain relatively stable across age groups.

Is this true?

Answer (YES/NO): NO